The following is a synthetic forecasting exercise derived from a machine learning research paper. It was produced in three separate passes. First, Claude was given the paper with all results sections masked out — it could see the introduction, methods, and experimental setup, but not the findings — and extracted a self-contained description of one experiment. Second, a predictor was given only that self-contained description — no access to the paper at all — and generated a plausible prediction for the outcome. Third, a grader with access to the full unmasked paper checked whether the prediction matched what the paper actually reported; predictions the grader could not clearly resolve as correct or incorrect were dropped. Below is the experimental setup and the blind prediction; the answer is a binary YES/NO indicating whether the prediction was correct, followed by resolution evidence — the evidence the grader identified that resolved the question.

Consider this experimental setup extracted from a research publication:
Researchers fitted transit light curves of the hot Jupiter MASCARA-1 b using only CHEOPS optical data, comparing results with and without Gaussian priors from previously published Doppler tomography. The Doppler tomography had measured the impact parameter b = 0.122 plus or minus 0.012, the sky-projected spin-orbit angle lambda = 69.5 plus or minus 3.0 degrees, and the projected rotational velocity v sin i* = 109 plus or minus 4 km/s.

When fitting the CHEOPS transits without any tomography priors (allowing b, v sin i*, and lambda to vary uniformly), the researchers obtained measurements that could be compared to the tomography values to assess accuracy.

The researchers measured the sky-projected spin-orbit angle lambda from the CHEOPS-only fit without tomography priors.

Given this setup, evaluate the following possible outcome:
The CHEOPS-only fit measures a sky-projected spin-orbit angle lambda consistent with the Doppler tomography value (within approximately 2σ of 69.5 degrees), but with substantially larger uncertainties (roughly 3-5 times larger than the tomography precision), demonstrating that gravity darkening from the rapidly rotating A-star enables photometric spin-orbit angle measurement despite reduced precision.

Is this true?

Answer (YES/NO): NO